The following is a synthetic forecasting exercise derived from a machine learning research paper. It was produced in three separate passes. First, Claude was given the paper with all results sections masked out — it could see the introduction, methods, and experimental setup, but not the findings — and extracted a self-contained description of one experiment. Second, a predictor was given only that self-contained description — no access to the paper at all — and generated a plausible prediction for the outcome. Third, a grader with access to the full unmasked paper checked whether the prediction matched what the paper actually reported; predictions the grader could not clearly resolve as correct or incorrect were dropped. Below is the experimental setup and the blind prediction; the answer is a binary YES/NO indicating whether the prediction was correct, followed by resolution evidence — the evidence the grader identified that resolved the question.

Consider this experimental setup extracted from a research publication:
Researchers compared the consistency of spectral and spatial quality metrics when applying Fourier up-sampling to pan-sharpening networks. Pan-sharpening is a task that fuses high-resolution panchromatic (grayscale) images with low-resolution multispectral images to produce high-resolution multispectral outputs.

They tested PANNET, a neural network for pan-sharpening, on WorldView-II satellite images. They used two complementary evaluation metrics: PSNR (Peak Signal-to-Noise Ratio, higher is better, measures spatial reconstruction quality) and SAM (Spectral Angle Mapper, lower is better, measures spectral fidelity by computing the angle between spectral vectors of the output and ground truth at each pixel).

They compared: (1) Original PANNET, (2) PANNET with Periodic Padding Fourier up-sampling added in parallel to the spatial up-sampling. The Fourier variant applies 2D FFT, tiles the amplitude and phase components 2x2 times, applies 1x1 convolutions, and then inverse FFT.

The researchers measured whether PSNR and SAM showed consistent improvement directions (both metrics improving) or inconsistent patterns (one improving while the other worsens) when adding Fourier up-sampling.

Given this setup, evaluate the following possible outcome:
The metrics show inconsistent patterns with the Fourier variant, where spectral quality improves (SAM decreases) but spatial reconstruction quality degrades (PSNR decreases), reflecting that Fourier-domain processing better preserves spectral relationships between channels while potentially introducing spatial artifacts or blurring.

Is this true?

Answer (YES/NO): NO